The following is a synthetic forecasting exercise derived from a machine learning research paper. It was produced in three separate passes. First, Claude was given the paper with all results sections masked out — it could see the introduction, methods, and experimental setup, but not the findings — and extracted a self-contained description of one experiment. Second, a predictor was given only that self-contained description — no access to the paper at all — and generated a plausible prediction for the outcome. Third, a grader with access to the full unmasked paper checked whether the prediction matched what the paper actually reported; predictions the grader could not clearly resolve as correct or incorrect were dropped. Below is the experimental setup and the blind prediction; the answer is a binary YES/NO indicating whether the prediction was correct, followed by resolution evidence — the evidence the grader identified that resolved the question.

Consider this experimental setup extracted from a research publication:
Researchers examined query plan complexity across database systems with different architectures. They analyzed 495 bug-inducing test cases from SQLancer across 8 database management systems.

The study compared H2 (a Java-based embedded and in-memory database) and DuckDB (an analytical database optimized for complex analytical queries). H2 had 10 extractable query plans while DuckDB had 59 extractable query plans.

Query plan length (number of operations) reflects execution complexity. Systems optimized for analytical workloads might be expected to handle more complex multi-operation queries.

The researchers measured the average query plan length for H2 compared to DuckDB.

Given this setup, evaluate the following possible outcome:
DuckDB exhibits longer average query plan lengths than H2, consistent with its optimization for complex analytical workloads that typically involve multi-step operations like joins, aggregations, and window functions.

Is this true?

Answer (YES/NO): NO